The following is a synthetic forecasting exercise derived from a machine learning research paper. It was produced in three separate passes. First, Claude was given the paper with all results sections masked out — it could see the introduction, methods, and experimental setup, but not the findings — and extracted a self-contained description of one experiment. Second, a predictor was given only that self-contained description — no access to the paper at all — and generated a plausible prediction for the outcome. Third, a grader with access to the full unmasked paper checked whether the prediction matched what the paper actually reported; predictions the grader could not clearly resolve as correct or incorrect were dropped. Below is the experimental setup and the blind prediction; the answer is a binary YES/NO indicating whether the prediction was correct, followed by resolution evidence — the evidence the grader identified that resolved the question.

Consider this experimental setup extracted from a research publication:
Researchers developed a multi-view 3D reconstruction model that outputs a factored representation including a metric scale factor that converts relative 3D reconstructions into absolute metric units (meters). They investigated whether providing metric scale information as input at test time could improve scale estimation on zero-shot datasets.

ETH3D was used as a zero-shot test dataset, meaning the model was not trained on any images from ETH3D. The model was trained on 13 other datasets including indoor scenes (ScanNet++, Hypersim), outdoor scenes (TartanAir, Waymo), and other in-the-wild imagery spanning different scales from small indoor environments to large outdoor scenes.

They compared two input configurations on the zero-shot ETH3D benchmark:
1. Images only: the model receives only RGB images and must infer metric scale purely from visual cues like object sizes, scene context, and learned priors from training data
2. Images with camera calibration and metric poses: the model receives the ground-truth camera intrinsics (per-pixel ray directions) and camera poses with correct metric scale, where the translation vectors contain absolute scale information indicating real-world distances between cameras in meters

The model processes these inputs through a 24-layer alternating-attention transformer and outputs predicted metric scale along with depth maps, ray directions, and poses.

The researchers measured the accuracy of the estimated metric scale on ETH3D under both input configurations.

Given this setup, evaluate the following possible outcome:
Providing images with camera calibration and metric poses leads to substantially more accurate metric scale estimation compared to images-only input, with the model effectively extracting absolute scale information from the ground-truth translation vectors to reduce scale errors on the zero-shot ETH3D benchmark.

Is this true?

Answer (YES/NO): YES